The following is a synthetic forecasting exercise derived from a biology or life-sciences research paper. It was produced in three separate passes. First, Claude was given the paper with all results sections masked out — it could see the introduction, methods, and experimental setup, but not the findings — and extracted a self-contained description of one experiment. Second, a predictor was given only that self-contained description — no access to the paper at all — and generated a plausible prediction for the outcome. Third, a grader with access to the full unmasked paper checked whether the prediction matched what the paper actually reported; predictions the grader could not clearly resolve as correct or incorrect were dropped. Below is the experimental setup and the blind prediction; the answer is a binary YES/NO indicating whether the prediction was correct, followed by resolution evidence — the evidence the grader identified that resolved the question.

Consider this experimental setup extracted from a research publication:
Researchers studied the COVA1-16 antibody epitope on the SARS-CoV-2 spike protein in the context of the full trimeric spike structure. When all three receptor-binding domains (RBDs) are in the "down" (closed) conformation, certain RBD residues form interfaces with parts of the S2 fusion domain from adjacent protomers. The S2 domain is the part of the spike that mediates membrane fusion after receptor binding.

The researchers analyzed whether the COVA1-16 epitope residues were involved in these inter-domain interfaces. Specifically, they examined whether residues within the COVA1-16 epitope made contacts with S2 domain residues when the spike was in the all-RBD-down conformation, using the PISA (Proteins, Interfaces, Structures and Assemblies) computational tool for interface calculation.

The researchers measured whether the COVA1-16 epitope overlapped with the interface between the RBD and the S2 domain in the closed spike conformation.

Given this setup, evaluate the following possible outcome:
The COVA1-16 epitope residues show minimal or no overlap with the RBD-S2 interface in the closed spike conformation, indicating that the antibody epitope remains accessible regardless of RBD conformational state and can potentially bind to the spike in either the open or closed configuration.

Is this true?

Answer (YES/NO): NO